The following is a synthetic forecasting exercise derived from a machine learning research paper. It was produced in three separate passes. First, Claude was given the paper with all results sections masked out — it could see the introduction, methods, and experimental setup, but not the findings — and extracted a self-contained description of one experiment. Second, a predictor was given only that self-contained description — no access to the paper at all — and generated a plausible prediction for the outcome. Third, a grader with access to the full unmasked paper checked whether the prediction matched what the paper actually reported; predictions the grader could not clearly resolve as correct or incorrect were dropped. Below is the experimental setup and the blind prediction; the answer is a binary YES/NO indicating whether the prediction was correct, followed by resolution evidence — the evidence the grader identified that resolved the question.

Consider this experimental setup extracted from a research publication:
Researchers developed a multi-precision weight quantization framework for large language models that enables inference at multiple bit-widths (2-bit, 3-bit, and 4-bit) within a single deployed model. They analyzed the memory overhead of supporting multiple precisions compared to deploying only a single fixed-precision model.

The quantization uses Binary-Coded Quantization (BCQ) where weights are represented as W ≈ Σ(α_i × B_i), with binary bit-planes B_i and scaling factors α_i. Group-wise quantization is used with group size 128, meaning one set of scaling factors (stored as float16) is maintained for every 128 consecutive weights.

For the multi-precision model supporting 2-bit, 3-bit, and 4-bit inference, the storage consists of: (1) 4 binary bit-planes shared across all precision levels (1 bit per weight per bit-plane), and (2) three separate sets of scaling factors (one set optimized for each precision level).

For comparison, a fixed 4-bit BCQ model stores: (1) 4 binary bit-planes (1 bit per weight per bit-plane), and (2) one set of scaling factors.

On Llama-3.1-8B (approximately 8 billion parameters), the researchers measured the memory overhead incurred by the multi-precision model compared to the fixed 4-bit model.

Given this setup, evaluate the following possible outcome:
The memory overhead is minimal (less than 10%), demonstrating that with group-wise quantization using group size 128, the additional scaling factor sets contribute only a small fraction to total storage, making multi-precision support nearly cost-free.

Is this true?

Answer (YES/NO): NO